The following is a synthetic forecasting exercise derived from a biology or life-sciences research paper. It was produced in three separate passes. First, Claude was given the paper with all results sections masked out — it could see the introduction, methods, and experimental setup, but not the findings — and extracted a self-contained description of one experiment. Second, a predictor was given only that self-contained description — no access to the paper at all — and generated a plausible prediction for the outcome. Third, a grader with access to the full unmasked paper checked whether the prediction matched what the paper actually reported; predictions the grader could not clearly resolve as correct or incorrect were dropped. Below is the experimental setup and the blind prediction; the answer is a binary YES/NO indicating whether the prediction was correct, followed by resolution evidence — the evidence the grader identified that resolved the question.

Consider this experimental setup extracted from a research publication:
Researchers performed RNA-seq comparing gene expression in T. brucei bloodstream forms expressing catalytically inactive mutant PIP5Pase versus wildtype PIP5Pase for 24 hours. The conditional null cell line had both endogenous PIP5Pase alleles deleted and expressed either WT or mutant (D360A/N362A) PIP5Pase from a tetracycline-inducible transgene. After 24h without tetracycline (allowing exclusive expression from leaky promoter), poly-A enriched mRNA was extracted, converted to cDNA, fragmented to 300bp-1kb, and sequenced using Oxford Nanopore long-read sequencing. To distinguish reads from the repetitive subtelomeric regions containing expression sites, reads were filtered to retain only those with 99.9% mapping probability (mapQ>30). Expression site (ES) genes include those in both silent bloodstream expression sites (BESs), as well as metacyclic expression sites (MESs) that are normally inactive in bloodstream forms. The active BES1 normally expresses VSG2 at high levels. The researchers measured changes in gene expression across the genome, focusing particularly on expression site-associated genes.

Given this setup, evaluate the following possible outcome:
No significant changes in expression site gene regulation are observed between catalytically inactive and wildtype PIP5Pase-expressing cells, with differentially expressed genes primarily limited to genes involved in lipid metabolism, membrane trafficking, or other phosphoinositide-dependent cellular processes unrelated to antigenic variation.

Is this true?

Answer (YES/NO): NO